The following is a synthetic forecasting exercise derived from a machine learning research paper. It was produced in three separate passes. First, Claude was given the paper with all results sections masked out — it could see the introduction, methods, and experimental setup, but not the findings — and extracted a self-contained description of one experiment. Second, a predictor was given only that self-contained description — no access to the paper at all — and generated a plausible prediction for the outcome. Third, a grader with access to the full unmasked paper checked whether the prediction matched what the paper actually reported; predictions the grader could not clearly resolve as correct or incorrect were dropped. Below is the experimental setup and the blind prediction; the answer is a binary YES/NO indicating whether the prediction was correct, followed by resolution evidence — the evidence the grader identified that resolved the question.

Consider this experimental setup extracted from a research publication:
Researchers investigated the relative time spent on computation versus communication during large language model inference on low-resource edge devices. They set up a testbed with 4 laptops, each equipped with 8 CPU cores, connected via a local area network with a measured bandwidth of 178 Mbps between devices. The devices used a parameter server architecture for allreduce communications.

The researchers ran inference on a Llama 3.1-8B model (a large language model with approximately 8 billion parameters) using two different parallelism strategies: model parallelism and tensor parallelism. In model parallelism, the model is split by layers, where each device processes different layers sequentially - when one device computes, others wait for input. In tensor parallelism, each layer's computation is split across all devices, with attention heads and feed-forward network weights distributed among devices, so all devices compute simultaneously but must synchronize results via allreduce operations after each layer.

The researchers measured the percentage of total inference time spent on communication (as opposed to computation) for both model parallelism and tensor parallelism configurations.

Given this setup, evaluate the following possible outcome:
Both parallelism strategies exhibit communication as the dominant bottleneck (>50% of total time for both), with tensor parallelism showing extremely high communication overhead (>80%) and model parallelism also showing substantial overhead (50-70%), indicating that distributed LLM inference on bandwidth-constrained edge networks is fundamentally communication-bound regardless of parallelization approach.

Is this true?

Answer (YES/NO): NO